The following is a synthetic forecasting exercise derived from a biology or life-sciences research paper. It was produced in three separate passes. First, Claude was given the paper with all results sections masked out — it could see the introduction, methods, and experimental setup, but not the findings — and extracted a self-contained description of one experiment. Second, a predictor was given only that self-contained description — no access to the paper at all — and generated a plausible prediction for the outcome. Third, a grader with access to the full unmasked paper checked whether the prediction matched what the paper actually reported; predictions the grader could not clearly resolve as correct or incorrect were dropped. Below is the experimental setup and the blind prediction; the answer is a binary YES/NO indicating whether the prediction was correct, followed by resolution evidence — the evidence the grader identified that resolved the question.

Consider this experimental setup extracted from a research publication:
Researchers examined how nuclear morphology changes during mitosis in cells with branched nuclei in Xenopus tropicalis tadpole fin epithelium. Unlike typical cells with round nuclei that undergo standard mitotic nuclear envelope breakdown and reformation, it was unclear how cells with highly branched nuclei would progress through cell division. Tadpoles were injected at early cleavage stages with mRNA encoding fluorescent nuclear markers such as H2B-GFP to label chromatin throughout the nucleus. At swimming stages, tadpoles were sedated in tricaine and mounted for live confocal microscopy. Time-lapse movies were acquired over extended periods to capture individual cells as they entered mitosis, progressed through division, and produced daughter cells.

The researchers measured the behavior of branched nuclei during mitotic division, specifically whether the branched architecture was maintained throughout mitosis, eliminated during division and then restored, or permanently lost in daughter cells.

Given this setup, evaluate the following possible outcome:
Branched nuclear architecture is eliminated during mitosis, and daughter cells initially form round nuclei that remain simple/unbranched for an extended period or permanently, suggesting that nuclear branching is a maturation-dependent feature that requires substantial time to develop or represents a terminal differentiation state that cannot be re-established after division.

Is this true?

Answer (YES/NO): NO